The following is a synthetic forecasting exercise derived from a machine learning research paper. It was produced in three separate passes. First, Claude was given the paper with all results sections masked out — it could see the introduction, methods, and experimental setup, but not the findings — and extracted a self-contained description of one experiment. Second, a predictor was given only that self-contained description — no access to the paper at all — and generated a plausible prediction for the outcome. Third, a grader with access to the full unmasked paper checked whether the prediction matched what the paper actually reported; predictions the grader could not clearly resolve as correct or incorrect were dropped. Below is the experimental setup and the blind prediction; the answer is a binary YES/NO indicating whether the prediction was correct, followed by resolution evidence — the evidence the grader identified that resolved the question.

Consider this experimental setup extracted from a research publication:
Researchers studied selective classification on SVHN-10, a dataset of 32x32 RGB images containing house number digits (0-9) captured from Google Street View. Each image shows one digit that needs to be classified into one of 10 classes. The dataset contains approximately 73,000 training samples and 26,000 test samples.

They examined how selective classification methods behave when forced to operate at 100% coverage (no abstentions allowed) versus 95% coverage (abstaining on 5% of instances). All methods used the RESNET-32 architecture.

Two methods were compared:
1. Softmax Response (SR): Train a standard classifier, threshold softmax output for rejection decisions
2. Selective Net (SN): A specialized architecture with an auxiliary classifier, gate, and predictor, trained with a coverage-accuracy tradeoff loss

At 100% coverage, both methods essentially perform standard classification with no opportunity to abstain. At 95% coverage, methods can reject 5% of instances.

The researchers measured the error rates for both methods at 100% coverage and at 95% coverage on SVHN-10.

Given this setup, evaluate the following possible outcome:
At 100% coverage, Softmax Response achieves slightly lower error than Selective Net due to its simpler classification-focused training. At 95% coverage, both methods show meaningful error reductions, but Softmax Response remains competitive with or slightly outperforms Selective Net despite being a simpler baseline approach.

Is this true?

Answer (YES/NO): YES